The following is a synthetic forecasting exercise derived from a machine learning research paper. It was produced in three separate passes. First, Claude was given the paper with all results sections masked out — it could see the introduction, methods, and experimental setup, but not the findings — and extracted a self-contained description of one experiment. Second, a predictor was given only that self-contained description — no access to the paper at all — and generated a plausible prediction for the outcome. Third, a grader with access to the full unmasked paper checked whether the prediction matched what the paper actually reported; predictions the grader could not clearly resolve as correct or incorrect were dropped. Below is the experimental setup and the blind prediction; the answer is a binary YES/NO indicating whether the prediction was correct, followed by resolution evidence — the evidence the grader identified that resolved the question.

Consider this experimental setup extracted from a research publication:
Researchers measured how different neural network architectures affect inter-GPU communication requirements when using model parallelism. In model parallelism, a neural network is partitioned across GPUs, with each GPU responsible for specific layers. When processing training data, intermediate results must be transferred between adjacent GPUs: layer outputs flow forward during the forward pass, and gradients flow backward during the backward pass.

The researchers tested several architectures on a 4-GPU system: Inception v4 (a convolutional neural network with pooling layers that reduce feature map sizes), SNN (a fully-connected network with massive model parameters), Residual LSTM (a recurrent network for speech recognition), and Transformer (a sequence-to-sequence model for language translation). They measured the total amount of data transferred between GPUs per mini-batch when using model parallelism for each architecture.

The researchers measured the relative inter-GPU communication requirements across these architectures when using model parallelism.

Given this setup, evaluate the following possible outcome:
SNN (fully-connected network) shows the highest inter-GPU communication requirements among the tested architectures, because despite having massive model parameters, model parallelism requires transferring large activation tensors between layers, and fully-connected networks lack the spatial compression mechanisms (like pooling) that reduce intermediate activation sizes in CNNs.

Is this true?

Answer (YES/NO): NO